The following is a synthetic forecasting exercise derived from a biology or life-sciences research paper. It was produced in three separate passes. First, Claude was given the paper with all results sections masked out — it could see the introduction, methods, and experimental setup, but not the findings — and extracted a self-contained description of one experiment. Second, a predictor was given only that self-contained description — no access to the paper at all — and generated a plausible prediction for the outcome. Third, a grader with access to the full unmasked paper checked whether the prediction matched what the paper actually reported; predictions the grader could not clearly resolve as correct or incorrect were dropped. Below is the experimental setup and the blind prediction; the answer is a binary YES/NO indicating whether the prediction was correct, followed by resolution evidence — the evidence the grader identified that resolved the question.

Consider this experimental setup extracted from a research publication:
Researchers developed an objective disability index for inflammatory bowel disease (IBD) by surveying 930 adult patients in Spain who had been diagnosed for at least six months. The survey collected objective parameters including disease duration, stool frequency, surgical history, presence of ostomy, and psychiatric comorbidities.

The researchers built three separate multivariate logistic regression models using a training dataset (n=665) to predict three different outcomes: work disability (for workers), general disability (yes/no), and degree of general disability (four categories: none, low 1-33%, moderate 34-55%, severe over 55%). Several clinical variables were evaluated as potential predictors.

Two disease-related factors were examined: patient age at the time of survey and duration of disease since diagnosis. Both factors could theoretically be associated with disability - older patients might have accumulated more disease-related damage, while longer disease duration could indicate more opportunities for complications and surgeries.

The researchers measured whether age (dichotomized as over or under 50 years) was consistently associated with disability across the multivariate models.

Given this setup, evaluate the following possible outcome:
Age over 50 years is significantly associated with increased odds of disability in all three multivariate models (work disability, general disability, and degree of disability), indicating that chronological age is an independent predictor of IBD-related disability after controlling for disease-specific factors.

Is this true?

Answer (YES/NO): NO